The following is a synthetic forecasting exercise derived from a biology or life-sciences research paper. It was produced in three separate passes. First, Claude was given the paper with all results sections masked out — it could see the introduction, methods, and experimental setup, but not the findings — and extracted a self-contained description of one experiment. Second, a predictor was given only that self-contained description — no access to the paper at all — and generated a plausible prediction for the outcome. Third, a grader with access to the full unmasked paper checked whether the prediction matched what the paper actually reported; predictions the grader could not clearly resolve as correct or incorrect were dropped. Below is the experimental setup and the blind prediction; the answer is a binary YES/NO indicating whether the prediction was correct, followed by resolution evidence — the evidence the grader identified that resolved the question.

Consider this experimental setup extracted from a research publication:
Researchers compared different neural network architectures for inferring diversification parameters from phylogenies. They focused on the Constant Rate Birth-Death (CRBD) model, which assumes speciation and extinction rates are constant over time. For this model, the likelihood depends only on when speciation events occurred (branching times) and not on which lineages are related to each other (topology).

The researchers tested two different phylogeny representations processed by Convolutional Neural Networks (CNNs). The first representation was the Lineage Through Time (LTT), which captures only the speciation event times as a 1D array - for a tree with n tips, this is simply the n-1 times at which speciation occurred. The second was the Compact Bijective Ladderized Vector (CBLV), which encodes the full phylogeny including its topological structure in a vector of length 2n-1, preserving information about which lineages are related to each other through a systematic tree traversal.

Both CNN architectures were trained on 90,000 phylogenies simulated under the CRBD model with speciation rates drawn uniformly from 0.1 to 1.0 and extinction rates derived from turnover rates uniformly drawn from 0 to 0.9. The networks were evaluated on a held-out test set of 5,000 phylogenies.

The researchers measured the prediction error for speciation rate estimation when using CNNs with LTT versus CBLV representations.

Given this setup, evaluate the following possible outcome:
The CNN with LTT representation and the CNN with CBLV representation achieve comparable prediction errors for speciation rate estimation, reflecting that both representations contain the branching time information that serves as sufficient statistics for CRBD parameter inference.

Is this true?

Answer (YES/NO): NO